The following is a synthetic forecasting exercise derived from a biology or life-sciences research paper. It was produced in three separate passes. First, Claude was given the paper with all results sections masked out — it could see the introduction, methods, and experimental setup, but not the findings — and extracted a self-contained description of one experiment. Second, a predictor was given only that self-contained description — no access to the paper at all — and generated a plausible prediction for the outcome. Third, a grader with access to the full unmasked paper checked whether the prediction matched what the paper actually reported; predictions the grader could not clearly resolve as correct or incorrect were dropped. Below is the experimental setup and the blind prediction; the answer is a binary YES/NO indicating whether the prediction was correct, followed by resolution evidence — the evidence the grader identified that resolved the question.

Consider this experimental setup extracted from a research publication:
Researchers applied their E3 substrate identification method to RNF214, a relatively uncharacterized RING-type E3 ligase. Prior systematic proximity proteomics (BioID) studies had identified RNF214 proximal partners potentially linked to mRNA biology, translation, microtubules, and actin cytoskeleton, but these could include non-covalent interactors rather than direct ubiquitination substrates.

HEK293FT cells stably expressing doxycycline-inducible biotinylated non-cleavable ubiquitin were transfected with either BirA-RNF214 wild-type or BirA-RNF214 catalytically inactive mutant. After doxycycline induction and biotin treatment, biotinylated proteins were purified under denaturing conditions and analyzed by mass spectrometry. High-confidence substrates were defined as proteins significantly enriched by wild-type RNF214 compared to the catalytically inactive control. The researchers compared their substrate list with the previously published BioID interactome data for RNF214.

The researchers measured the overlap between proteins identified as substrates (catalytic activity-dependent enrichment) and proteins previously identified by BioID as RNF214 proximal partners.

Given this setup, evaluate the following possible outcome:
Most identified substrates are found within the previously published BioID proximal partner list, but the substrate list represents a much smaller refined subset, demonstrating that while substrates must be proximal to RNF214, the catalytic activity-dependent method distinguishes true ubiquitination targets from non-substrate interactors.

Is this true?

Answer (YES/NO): YES